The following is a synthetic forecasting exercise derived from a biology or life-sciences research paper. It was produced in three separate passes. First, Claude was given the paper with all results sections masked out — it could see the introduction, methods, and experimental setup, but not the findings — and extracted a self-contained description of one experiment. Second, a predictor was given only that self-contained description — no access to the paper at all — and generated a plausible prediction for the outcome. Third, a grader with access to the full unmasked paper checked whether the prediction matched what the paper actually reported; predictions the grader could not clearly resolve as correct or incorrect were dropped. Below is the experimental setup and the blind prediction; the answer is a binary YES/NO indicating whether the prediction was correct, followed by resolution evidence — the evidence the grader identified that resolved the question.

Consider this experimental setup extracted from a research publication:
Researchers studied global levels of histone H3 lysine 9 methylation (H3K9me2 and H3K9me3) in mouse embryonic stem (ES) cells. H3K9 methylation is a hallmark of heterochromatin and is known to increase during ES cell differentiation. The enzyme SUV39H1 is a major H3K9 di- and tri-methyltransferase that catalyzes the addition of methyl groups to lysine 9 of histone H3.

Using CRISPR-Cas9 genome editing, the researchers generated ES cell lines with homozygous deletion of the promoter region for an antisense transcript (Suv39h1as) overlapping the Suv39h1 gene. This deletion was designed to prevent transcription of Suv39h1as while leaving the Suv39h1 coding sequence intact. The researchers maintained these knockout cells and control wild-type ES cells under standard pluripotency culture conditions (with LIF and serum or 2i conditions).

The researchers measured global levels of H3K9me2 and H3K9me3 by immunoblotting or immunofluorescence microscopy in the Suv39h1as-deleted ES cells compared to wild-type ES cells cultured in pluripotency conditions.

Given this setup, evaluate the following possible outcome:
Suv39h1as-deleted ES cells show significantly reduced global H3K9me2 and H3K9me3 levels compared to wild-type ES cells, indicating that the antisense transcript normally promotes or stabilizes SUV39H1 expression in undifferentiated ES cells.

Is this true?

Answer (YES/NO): NO